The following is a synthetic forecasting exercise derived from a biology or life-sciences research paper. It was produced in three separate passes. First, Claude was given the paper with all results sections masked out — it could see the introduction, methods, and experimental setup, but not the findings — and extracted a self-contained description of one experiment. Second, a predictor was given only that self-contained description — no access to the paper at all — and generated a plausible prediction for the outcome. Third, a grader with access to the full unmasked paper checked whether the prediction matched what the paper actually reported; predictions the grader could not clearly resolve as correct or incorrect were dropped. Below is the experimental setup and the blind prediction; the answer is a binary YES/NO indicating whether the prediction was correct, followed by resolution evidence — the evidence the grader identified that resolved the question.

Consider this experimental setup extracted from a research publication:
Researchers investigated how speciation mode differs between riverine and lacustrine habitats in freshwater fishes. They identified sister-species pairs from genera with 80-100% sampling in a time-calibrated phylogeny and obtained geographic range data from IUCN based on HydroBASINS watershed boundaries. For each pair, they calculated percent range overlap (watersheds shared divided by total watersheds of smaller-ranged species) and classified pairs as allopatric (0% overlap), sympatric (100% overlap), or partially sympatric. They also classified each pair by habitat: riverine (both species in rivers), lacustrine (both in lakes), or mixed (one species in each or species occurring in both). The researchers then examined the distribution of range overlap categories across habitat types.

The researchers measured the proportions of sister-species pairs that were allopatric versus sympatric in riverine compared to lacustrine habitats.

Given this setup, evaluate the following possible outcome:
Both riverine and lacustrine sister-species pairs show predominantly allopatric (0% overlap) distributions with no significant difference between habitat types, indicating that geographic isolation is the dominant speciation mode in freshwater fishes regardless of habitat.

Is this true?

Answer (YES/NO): NO